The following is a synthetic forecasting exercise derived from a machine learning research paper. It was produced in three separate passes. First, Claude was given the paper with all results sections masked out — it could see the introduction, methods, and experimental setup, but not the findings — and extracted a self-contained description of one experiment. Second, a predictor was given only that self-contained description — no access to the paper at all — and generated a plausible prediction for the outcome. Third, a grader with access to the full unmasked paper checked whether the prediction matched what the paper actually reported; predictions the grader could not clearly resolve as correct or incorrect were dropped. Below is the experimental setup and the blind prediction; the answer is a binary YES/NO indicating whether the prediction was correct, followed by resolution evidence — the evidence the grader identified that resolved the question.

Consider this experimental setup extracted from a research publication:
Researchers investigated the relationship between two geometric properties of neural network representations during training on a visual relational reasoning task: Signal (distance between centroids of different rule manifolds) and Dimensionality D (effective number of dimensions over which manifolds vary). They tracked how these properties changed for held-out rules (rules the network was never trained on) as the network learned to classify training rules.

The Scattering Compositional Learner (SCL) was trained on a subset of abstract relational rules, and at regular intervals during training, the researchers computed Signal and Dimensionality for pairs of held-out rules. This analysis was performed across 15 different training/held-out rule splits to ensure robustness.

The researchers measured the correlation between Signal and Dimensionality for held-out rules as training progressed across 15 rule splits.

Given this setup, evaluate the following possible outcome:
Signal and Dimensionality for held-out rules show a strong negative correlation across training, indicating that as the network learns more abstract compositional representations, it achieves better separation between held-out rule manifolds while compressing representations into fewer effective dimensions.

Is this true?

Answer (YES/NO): YES